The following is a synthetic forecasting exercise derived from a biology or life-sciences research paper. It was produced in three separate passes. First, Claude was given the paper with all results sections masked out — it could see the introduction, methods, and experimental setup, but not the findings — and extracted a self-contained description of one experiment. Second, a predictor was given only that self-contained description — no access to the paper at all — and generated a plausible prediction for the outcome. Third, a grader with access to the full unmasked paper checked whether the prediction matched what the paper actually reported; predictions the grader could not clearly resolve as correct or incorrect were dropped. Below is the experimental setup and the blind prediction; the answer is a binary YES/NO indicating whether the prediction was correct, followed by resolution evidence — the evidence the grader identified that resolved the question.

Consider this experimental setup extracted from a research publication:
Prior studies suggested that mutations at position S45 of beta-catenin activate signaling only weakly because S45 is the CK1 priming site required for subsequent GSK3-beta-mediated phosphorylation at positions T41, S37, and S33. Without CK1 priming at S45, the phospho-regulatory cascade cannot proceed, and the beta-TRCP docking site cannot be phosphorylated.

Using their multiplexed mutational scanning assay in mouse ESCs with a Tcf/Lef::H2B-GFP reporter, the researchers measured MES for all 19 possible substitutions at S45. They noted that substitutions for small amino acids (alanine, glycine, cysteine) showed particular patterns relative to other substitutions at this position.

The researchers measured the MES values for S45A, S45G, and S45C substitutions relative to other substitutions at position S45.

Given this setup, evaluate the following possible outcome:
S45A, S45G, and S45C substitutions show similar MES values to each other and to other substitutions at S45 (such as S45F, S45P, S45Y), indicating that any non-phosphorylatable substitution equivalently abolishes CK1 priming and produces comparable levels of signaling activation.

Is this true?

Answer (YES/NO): NO